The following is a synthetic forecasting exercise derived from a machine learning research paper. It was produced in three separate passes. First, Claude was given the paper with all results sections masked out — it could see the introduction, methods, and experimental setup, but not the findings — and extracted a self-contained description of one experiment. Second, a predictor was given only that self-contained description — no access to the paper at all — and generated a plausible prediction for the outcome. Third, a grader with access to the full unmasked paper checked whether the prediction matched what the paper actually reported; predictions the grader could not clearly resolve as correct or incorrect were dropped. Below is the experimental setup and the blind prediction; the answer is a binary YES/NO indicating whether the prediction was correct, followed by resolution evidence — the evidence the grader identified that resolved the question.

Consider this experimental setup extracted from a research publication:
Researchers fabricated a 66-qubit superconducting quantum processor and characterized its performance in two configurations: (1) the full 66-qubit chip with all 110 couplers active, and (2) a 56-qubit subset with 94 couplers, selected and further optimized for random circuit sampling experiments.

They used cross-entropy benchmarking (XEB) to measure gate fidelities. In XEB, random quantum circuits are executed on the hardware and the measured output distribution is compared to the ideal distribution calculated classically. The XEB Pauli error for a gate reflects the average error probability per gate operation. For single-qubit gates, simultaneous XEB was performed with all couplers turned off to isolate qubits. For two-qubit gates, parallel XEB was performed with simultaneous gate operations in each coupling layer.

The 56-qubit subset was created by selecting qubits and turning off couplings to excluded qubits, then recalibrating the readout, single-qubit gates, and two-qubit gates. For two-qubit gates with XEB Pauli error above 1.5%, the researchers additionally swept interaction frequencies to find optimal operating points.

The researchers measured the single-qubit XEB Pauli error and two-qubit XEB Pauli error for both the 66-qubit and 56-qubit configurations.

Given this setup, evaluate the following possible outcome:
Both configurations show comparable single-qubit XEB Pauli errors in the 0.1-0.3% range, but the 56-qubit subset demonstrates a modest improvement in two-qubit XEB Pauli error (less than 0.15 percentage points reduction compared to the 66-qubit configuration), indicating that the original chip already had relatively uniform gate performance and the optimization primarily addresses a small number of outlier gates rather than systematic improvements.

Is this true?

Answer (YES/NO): NO